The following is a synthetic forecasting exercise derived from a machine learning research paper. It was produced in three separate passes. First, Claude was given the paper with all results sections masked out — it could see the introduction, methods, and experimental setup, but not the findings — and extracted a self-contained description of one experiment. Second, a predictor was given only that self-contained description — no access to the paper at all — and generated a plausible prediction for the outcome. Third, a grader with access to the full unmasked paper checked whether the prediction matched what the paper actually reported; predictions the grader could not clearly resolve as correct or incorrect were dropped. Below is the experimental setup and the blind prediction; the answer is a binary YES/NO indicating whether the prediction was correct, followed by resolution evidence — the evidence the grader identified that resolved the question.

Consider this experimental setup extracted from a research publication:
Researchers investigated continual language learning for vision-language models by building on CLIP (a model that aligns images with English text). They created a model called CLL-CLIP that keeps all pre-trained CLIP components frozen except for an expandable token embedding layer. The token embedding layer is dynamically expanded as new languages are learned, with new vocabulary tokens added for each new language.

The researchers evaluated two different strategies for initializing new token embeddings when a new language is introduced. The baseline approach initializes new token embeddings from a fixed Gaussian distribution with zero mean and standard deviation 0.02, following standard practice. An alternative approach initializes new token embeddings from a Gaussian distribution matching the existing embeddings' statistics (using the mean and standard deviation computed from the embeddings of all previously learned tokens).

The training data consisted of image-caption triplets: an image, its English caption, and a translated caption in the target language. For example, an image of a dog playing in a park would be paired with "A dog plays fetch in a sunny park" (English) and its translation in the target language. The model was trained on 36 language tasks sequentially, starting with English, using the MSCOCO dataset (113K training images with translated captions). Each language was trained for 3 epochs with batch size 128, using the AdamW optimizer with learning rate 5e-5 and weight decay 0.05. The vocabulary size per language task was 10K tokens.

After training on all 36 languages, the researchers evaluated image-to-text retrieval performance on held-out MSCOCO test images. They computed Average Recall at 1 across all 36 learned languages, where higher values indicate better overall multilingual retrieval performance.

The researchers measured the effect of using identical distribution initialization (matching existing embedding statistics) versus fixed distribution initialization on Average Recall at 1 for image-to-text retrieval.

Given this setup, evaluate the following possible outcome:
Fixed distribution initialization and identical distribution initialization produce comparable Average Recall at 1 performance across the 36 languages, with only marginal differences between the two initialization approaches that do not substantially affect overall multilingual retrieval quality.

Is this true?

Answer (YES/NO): NO